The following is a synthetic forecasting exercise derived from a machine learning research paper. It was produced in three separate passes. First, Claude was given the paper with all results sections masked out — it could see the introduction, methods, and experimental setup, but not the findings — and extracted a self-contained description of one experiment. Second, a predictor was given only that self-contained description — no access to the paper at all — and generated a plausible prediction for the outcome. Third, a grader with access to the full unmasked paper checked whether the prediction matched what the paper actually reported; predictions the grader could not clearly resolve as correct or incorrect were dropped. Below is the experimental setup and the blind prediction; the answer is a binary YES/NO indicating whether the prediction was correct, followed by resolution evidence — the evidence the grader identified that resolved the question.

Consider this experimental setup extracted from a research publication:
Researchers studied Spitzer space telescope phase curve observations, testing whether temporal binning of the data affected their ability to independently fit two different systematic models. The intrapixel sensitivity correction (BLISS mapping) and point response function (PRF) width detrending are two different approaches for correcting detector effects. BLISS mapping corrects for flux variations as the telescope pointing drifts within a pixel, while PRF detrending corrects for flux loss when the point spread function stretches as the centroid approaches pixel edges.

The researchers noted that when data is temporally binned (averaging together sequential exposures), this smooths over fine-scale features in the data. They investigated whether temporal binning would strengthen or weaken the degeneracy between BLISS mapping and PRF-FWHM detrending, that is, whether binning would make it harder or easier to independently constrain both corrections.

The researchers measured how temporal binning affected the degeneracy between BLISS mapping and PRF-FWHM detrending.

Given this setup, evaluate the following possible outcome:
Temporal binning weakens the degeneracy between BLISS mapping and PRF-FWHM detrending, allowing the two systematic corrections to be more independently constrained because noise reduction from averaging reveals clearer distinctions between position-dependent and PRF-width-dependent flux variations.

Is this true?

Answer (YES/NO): NO